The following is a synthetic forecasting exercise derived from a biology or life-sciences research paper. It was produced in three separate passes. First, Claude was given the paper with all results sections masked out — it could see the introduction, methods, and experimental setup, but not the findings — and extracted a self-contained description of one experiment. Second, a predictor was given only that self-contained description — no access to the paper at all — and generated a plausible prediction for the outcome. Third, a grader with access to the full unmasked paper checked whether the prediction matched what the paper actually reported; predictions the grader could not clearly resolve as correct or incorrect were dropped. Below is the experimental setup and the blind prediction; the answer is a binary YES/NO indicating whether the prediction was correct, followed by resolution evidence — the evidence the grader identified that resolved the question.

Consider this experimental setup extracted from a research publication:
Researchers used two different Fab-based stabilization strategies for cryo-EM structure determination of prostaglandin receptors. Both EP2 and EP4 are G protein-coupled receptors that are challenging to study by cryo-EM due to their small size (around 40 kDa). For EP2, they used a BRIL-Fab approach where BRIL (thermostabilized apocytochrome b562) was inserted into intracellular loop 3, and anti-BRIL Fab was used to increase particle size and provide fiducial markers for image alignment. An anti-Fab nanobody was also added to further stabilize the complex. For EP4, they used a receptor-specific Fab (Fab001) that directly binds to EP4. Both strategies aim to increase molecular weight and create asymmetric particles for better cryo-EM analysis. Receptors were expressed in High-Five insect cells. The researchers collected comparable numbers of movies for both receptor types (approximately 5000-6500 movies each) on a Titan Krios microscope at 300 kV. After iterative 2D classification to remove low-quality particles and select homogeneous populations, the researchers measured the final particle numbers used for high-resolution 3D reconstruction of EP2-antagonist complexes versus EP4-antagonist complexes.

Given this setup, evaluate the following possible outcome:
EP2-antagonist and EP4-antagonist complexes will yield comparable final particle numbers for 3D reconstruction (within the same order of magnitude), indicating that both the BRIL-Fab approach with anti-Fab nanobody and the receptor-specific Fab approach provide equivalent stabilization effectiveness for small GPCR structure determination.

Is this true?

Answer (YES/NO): NO